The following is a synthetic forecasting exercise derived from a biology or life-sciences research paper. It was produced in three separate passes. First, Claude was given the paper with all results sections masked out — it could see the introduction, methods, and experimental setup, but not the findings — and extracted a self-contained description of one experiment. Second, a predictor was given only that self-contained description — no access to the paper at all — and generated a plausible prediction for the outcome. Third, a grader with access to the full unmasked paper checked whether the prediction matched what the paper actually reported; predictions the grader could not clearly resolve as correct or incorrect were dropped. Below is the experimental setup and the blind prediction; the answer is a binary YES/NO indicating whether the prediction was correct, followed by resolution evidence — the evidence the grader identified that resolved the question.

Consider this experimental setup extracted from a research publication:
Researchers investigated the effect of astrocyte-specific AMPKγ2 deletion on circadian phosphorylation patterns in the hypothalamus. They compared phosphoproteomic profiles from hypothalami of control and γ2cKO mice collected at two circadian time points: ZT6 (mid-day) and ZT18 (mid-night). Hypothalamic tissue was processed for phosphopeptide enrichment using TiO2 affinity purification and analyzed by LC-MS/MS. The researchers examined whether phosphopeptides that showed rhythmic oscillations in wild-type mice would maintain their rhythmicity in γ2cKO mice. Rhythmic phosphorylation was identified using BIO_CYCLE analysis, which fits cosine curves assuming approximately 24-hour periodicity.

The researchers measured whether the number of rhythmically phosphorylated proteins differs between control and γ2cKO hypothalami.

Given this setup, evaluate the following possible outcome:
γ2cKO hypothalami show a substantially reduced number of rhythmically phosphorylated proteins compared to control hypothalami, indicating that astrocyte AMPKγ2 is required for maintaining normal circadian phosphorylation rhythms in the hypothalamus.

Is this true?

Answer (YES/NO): YES